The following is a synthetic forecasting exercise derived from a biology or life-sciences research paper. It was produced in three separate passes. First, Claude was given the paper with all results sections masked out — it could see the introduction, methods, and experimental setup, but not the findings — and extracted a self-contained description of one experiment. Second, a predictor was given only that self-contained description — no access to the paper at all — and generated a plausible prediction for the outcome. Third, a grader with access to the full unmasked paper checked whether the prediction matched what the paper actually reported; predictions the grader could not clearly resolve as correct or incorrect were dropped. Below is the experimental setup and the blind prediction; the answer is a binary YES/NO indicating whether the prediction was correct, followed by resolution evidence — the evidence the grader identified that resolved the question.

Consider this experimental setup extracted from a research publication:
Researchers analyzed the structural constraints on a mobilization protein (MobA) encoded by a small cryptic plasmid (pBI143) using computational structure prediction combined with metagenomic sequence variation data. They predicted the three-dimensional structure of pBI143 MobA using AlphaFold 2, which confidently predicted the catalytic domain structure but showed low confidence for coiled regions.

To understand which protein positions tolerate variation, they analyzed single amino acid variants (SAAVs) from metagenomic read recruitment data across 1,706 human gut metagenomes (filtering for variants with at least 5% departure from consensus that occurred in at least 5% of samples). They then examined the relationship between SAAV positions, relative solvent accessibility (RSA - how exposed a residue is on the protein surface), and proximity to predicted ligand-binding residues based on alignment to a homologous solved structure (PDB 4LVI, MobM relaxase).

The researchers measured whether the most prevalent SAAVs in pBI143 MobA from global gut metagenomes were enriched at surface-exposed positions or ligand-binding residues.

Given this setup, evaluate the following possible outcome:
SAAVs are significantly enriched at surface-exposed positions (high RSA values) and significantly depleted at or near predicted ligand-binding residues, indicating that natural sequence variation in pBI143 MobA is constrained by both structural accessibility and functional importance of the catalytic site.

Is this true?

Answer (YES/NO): NO